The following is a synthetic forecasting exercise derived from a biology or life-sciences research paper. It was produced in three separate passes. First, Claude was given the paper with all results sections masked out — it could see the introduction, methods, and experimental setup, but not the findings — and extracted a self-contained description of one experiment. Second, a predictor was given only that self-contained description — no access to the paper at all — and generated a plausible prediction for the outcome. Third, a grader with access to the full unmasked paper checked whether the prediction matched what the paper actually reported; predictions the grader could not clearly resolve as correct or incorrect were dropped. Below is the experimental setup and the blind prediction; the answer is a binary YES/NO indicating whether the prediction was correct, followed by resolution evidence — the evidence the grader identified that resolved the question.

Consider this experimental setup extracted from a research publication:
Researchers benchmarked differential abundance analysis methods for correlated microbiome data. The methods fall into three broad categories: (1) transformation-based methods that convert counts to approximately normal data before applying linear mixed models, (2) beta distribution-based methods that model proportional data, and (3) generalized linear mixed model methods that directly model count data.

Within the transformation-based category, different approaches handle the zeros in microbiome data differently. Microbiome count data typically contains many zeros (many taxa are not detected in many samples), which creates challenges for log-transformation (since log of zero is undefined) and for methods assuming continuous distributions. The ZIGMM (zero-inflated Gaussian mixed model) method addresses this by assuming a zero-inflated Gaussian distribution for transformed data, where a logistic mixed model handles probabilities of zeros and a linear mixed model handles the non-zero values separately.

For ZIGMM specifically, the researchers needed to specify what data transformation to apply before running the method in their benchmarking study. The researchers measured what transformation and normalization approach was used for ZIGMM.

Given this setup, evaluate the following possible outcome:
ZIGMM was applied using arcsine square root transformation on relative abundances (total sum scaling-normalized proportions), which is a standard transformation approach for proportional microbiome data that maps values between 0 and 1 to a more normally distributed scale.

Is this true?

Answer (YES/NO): NO